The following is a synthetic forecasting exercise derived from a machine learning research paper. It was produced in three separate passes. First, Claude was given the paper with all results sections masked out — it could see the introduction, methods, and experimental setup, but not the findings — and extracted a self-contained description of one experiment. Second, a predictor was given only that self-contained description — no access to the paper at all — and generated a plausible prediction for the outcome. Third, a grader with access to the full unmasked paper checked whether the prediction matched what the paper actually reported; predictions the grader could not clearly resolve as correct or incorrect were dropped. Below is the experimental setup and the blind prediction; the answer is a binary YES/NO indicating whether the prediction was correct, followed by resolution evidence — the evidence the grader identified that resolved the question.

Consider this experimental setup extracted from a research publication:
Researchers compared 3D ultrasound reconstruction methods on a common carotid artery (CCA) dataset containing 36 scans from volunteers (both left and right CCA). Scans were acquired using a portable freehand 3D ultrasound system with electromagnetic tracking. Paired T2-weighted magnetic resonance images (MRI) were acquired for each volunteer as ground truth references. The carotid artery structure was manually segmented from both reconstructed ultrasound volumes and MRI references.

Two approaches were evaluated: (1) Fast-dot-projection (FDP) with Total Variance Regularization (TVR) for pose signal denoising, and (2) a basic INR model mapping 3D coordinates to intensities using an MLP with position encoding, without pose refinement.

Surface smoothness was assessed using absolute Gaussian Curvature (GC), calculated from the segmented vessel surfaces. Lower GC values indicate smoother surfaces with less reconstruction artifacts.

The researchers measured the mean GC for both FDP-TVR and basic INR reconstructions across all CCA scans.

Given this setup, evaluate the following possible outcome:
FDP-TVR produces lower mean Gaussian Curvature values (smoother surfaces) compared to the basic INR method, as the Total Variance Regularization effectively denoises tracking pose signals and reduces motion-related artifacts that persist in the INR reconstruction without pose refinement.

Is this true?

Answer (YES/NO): YES